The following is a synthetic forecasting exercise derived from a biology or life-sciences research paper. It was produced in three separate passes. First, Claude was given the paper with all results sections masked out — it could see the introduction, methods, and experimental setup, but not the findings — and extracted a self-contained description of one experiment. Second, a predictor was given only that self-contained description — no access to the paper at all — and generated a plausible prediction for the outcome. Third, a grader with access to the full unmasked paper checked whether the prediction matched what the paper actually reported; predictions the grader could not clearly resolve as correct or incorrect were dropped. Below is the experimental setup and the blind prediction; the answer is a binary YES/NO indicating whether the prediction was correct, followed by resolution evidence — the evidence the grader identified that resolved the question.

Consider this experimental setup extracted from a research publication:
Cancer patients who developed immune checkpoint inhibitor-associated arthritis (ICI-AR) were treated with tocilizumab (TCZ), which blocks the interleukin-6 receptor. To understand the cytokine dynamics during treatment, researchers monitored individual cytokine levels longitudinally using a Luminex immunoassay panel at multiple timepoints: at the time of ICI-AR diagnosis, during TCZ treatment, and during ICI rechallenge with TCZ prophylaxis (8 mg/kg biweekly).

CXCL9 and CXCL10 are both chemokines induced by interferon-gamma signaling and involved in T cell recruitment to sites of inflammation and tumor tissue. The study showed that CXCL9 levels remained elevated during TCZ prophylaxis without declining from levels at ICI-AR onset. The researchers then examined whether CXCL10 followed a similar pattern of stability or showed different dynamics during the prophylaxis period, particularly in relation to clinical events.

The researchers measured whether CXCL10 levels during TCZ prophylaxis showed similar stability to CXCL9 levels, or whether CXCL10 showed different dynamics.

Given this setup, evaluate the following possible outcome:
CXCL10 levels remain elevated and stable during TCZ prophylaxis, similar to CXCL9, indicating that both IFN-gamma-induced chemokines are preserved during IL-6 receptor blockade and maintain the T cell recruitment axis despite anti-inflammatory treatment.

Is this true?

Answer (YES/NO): NO